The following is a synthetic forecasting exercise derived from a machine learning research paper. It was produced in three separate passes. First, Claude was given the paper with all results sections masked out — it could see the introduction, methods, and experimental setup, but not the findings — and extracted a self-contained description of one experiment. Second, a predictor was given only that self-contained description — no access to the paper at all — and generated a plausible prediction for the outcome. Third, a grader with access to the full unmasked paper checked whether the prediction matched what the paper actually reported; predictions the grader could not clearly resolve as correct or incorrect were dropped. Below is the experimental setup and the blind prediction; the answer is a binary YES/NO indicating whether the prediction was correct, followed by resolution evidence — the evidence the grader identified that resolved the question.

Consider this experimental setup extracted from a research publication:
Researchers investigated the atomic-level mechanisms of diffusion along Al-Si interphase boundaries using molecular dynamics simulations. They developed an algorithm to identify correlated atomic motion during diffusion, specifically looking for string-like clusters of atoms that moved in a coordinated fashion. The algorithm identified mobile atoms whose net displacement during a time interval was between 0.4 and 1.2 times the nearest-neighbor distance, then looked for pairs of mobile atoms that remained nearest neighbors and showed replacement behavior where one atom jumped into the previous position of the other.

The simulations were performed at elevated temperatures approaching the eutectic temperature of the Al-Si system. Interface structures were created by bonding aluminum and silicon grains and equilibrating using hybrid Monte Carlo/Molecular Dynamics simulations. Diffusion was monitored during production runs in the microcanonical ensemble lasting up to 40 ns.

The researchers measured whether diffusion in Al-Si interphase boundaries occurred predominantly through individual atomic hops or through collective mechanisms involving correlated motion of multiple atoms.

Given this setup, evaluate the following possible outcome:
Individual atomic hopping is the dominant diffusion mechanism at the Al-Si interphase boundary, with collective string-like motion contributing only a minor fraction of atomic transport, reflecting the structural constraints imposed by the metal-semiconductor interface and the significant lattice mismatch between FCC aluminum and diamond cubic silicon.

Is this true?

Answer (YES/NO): NO